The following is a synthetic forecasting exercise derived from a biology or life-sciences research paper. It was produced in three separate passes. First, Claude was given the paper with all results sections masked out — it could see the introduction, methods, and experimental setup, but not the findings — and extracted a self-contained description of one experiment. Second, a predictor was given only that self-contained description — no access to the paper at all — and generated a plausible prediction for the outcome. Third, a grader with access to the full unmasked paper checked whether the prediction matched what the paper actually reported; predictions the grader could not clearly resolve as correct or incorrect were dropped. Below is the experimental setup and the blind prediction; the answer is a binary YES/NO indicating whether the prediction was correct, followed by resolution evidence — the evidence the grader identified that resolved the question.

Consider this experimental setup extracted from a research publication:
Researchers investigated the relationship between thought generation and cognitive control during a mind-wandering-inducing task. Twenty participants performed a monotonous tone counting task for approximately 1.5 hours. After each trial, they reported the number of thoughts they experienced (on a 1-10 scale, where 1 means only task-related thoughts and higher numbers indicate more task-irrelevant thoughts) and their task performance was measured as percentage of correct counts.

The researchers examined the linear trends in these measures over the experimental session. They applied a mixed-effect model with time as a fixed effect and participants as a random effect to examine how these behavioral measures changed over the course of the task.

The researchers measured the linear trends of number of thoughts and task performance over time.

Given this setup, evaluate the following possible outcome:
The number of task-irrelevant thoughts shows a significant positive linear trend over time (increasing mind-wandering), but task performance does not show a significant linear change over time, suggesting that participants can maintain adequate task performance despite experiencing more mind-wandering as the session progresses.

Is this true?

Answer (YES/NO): NO